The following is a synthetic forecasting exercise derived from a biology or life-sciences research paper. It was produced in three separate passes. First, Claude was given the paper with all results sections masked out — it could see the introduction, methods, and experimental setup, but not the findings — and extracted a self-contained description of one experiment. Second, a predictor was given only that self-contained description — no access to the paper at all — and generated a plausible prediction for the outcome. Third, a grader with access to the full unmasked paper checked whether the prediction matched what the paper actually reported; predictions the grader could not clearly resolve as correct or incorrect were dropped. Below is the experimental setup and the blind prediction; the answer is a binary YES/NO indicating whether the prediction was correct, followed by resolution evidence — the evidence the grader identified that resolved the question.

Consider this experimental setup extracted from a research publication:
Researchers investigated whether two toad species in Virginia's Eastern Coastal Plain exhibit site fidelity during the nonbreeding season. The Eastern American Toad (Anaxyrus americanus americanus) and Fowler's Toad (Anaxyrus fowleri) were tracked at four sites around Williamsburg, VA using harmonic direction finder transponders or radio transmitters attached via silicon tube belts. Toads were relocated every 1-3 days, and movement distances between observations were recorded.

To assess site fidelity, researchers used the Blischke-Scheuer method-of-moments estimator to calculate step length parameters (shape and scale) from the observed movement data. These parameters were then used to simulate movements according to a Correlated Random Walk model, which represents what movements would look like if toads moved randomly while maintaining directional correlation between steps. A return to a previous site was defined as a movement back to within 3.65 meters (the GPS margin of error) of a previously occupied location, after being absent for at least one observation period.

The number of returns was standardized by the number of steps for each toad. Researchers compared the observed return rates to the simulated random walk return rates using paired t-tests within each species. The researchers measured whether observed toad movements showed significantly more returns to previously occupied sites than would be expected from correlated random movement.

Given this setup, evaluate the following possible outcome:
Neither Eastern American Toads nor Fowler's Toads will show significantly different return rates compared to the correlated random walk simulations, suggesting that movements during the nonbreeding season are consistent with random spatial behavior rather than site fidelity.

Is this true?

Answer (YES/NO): NO